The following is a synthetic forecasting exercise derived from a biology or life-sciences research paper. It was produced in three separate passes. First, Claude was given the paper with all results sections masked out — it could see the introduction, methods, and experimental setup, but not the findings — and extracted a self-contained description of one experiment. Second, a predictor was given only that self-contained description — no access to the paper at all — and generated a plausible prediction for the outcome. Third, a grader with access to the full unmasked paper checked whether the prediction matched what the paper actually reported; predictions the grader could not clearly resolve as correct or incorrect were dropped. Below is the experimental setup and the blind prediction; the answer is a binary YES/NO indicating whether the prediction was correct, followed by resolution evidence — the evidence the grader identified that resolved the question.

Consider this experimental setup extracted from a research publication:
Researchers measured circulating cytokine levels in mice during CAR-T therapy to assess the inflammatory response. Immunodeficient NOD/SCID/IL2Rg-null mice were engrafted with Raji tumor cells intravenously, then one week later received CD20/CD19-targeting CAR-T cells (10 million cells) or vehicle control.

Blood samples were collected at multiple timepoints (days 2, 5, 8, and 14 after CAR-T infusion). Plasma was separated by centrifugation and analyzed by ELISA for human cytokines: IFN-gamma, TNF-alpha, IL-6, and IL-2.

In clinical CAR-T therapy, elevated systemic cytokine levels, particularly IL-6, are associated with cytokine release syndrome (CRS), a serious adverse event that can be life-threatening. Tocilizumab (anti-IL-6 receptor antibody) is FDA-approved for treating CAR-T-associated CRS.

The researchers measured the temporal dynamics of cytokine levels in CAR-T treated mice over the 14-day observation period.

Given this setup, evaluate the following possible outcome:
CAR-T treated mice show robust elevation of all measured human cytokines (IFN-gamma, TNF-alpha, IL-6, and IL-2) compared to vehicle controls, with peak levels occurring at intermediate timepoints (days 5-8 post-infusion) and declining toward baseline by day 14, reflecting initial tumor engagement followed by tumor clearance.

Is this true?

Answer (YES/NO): NO